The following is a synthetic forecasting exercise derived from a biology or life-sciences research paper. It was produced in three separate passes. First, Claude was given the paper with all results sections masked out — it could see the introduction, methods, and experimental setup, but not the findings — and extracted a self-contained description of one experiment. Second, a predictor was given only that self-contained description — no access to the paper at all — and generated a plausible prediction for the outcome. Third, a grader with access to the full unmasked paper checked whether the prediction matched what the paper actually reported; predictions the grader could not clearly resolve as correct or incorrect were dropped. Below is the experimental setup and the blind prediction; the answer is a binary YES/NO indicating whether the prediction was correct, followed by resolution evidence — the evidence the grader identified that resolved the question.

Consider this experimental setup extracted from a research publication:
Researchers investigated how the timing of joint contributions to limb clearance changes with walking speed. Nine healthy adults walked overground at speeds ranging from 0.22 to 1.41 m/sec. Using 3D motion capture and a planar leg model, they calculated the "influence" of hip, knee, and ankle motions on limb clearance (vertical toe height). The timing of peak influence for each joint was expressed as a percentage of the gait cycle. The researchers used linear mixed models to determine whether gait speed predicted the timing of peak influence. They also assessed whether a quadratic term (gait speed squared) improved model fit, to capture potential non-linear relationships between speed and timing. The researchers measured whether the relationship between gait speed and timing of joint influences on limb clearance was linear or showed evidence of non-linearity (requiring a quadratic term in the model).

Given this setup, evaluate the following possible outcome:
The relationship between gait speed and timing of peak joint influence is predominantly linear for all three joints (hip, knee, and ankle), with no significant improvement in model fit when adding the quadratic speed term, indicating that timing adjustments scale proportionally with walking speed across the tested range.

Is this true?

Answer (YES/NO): NO